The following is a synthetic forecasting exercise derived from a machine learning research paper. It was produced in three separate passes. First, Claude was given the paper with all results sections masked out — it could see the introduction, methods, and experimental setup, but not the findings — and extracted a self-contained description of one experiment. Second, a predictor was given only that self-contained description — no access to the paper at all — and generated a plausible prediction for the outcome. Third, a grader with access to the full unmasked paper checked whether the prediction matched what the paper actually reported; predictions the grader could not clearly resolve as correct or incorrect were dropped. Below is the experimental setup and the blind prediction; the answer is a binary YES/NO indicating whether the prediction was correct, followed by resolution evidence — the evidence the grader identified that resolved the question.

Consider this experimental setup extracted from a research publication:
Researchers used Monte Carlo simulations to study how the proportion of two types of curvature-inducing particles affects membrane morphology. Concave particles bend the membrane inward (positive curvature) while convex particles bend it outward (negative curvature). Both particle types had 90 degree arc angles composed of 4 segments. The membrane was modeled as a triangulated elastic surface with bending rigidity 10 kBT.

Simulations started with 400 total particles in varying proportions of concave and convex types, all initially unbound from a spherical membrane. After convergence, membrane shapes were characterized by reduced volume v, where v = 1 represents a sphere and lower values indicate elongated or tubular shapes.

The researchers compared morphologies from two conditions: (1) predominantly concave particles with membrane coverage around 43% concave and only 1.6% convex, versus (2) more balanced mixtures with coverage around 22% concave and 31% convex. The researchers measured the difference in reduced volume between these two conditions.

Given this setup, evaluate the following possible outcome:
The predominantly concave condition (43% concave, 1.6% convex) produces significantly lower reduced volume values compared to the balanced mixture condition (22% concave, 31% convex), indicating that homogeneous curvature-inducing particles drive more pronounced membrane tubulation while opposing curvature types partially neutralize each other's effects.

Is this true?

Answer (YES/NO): YES